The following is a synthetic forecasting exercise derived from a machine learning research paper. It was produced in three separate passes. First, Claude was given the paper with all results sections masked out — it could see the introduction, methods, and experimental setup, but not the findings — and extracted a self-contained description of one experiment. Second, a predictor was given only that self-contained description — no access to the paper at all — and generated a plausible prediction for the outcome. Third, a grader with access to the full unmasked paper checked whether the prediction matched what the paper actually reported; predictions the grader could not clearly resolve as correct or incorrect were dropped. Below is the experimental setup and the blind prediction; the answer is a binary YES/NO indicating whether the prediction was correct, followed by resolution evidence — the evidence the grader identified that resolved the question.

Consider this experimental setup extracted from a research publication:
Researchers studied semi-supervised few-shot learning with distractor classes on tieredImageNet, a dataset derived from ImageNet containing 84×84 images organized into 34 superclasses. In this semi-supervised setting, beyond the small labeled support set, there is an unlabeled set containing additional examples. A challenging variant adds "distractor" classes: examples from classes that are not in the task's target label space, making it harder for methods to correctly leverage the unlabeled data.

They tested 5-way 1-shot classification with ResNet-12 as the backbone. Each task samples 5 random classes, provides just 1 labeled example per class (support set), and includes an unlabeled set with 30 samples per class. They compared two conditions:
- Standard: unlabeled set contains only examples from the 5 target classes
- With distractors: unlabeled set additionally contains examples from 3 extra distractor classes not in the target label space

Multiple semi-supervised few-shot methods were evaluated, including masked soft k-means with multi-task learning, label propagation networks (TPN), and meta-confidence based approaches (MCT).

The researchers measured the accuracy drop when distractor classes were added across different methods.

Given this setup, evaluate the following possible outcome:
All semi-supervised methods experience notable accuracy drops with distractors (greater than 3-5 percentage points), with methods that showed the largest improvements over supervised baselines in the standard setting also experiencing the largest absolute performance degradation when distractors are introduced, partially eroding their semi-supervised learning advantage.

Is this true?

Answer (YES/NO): NO